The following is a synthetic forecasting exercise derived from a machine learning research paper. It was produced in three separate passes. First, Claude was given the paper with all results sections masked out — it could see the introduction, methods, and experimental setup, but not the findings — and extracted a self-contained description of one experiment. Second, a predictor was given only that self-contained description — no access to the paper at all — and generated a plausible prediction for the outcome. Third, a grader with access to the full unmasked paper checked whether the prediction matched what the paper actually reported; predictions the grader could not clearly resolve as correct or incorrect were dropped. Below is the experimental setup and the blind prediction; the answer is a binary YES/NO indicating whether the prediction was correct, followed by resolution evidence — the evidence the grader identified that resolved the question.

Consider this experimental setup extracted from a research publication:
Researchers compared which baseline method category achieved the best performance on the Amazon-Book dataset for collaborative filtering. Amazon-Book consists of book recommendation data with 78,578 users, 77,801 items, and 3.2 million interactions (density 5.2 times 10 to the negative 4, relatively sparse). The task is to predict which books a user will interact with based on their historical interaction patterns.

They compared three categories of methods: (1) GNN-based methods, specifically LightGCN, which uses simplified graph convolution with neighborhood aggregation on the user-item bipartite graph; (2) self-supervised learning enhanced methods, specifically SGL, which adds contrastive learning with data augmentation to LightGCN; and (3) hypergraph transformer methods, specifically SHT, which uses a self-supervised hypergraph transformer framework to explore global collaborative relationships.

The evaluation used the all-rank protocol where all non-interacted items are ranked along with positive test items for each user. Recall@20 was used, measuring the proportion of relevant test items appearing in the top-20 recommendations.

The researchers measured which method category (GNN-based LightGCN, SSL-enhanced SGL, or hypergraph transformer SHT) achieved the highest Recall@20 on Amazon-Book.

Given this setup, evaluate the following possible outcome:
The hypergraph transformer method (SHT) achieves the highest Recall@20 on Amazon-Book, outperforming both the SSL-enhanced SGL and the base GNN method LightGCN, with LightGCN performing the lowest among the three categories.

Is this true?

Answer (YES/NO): YES